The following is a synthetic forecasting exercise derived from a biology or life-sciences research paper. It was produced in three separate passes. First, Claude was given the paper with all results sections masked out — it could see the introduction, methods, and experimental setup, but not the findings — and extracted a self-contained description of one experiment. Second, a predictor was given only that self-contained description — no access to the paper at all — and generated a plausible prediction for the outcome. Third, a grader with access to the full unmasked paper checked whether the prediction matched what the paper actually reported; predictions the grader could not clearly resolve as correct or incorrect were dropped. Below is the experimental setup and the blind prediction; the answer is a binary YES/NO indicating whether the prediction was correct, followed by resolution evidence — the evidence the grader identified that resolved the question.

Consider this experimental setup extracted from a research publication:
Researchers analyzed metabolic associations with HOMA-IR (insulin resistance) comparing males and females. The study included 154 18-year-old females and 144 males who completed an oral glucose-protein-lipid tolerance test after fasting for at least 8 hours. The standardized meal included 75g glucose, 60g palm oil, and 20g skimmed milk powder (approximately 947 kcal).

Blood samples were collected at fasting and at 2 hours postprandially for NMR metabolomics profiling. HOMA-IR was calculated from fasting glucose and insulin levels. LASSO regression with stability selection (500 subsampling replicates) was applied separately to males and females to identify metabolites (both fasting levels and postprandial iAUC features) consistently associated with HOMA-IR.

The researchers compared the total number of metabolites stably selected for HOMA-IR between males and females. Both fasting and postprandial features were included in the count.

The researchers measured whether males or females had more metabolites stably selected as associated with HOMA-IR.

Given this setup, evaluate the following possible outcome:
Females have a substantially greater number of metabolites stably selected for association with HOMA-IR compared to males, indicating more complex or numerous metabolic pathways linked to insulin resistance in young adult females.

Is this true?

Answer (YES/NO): NO